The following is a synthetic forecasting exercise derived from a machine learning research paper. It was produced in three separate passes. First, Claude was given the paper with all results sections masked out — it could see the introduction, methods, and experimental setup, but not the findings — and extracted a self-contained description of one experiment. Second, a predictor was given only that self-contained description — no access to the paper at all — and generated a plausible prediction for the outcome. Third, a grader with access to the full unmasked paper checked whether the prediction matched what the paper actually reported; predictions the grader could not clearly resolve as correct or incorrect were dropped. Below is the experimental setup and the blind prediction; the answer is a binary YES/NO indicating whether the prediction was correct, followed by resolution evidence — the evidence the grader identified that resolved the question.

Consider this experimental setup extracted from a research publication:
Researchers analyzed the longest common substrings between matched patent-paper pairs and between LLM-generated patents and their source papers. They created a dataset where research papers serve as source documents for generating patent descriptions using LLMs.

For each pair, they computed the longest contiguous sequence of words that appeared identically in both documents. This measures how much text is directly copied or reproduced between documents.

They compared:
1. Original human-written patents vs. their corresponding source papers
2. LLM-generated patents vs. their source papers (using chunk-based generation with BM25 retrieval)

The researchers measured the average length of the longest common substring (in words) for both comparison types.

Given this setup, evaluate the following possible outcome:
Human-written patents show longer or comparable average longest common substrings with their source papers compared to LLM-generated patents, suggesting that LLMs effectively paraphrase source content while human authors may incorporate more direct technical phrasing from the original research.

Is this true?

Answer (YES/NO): YES